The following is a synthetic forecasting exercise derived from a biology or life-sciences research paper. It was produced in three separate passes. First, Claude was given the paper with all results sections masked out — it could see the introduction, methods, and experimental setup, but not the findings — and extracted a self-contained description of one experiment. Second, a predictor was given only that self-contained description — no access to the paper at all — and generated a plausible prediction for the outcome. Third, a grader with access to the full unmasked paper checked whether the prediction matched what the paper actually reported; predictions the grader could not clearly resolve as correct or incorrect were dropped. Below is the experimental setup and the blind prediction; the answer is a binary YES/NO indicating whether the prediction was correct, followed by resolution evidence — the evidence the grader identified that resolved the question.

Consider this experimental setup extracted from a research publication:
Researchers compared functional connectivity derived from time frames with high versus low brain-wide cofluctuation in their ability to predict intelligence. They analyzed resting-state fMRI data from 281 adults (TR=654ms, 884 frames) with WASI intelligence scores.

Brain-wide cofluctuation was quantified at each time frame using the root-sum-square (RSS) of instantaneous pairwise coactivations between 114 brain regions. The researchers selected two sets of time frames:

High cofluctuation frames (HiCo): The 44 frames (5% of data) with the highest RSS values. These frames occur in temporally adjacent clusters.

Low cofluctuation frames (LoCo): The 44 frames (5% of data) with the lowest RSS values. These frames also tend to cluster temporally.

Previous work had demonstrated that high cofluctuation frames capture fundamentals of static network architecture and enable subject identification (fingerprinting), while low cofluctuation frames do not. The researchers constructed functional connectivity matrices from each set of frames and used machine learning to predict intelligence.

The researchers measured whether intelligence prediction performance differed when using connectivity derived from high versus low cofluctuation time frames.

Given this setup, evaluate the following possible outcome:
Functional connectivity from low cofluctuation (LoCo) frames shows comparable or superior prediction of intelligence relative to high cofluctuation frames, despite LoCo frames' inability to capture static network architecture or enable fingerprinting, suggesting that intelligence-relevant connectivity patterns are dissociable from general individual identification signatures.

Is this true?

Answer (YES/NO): YES